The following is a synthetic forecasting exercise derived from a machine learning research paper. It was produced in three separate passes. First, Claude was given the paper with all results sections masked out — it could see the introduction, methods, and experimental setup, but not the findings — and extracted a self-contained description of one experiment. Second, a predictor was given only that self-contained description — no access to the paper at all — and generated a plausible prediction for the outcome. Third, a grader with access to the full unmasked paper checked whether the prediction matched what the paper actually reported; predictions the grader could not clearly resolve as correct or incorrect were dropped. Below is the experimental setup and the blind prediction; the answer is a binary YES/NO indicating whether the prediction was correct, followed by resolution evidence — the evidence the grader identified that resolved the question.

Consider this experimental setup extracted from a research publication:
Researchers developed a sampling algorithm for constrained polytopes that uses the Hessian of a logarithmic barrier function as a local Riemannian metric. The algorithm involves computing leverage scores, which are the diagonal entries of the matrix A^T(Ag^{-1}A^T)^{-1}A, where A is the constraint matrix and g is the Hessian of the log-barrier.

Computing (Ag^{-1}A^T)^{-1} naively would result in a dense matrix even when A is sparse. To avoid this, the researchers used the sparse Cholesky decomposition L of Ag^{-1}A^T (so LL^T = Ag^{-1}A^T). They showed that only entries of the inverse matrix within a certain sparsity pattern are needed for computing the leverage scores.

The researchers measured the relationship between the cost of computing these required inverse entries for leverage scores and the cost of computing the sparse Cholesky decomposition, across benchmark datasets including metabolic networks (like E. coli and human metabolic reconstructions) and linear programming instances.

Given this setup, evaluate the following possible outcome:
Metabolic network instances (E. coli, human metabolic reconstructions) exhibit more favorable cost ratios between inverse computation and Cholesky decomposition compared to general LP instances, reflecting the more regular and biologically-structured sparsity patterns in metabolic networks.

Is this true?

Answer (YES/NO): NO